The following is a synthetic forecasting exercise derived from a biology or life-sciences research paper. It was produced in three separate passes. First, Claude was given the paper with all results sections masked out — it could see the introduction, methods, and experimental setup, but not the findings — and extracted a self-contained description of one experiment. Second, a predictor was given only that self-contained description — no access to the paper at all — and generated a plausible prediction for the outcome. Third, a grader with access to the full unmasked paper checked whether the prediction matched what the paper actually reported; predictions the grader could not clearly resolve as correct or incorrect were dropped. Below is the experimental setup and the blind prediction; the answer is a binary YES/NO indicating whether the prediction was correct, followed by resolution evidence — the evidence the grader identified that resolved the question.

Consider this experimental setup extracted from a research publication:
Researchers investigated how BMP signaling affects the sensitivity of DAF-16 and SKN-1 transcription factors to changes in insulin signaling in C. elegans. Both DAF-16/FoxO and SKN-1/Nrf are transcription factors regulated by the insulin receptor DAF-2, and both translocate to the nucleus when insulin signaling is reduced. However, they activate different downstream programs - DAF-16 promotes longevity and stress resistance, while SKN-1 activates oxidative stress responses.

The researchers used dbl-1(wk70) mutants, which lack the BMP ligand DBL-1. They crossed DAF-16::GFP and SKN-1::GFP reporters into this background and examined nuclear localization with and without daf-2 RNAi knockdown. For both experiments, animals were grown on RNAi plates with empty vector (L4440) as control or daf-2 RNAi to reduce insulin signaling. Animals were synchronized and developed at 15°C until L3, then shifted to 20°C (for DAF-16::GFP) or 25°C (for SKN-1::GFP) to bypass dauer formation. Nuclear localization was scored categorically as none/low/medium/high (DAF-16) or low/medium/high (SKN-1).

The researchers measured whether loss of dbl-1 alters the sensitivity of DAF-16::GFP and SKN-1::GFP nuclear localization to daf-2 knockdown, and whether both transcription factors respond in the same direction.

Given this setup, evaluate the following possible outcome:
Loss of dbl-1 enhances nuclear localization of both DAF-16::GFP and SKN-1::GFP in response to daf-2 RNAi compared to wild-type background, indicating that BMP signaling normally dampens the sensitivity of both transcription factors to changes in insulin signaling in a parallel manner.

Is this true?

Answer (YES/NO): NO